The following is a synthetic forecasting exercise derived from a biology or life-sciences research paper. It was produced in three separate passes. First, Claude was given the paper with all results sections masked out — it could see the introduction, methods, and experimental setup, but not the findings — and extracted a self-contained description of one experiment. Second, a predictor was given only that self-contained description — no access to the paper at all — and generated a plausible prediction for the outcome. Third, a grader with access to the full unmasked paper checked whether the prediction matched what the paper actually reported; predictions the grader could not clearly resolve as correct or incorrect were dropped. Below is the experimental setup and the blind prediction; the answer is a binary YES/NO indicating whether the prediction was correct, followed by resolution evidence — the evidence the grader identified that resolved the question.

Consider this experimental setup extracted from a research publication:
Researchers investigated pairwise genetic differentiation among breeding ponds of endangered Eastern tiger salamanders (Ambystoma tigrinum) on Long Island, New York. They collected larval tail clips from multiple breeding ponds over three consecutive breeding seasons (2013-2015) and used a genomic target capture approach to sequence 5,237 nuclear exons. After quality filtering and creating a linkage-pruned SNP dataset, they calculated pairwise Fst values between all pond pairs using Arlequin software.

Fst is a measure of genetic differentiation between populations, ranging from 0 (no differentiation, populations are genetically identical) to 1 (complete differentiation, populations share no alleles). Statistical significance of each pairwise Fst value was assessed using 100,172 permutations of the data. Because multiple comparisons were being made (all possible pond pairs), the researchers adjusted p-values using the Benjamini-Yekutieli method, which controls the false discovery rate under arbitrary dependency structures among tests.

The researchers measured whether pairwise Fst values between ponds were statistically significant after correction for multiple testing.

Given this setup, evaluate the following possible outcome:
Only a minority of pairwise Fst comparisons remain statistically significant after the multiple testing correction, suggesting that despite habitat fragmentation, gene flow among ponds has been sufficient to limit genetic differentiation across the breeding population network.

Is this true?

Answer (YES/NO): NO